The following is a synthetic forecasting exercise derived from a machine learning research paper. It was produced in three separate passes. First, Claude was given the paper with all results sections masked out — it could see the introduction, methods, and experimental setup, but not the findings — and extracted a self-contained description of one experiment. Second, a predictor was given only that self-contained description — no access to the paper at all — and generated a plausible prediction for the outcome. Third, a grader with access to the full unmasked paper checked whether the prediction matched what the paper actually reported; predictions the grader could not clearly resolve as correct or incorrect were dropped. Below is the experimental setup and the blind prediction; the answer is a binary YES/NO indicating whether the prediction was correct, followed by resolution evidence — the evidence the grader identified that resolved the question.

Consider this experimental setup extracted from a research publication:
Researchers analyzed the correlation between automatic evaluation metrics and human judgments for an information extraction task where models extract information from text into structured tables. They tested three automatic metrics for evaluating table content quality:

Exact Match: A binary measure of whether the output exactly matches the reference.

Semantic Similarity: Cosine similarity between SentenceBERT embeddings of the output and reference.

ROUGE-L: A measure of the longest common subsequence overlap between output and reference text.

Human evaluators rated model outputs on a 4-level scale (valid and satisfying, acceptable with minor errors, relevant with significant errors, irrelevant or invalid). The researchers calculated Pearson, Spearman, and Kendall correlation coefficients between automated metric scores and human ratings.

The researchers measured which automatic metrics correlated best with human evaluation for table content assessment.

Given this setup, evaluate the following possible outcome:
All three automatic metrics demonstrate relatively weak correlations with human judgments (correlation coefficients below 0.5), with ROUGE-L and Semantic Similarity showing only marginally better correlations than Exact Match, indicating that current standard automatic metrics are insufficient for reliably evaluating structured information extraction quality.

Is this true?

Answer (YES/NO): NO